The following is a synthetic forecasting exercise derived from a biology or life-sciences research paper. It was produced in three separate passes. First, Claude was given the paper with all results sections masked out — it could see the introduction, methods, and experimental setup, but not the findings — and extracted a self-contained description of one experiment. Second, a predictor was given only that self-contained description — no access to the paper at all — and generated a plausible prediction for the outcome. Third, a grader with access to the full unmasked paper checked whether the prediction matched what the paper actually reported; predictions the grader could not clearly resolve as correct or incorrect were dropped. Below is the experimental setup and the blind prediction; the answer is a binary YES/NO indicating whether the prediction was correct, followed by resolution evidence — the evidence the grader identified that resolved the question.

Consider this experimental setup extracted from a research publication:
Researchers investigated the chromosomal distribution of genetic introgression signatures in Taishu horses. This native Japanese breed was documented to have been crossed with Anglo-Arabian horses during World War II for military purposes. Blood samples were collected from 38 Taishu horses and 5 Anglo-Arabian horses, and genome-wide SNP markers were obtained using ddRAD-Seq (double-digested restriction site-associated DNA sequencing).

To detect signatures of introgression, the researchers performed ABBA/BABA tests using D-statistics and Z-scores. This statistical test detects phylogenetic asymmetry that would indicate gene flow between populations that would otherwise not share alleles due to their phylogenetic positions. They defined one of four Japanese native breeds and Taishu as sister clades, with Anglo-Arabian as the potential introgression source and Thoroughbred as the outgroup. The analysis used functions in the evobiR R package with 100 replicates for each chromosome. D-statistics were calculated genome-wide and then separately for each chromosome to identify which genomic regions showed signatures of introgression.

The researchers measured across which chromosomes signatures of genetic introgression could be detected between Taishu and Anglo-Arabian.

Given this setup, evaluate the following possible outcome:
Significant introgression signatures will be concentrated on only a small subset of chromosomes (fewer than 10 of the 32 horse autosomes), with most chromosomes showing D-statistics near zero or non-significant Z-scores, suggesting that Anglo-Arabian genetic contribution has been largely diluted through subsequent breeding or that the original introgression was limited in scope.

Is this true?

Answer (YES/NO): YES